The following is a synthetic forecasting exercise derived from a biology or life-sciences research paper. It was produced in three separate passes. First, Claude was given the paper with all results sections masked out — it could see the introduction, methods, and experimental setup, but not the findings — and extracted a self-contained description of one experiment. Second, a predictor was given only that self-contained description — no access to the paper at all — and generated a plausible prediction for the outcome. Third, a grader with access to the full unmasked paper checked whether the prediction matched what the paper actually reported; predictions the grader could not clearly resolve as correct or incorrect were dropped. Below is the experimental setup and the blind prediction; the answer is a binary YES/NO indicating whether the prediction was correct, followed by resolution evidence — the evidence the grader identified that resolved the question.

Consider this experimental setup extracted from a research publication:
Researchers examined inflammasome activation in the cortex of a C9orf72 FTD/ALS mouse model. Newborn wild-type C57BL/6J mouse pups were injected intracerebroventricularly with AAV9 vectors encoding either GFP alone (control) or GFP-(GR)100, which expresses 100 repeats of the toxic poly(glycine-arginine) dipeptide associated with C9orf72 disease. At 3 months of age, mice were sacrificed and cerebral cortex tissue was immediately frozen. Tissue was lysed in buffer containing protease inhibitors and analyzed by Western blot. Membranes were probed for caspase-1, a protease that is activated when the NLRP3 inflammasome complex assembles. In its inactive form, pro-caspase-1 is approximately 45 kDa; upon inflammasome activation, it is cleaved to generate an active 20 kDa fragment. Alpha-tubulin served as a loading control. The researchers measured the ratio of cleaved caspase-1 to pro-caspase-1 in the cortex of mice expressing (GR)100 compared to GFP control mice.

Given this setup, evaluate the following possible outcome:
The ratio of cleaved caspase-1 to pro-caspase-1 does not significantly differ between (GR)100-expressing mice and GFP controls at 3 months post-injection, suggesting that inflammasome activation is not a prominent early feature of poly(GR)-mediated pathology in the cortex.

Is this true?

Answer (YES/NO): NO